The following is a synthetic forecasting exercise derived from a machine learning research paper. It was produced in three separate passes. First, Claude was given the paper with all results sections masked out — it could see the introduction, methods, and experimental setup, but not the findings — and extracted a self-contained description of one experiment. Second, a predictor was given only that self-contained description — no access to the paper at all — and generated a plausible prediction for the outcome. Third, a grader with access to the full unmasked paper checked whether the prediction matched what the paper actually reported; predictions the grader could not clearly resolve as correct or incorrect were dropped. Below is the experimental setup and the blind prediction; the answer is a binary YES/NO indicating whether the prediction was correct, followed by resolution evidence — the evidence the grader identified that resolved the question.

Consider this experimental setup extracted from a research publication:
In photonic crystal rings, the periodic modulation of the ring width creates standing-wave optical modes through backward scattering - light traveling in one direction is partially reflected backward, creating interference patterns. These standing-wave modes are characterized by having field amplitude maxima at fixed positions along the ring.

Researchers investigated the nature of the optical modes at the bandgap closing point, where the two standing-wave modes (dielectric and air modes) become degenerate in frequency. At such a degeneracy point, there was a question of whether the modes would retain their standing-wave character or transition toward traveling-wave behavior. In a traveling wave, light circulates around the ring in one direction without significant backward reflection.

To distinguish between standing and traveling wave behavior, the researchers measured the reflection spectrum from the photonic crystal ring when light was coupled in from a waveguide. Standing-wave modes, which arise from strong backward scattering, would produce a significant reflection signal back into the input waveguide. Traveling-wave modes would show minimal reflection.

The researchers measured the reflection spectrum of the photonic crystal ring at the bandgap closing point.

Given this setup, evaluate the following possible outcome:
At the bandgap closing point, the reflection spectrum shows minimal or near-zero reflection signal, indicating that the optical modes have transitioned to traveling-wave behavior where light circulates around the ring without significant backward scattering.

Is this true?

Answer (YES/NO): NO